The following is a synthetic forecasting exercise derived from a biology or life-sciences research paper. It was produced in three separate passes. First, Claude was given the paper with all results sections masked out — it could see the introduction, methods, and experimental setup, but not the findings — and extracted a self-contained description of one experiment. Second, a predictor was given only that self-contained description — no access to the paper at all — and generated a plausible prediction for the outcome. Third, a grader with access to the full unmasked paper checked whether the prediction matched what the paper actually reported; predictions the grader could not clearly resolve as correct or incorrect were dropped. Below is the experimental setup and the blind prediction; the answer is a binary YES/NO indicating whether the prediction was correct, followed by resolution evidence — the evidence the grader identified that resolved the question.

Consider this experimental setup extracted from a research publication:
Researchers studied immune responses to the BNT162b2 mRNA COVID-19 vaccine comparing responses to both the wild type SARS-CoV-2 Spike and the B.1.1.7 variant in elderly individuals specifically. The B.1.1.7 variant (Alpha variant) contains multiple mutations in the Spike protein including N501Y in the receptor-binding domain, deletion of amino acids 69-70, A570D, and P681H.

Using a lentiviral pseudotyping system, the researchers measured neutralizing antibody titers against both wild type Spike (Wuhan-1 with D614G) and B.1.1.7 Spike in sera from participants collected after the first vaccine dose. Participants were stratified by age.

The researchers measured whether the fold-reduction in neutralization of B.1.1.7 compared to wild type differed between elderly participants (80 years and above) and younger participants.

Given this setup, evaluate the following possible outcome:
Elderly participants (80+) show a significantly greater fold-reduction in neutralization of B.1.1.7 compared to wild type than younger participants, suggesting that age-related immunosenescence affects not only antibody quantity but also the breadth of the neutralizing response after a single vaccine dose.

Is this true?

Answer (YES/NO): NO